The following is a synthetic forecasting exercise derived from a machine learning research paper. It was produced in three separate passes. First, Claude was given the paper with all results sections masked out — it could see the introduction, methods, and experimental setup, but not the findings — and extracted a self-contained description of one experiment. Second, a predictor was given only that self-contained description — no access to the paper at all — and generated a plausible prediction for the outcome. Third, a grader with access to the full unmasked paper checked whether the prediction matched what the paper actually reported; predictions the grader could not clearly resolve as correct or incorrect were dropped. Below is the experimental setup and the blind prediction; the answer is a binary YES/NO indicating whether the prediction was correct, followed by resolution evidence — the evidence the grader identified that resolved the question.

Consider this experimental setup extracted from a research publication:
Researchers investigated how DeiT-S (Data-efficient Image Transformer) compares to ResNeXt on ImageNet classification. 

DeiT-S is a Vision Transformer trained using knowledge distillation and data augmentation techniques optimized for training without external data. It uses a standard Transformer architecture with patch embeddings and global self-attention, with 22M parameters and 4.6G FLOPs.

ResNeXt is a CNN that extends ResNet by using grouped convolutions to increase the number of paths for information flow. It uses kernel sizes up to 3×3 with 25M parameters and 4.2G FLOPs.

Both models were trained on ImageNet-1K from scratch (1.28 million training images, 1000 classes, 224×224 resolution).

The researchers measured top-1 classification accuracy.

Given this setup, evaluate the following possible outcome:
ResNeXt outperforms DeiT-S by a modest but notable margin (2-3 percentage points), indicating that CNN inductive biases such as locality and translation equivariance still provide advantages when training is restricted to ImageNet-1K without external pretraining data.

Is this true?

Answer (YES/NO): NO